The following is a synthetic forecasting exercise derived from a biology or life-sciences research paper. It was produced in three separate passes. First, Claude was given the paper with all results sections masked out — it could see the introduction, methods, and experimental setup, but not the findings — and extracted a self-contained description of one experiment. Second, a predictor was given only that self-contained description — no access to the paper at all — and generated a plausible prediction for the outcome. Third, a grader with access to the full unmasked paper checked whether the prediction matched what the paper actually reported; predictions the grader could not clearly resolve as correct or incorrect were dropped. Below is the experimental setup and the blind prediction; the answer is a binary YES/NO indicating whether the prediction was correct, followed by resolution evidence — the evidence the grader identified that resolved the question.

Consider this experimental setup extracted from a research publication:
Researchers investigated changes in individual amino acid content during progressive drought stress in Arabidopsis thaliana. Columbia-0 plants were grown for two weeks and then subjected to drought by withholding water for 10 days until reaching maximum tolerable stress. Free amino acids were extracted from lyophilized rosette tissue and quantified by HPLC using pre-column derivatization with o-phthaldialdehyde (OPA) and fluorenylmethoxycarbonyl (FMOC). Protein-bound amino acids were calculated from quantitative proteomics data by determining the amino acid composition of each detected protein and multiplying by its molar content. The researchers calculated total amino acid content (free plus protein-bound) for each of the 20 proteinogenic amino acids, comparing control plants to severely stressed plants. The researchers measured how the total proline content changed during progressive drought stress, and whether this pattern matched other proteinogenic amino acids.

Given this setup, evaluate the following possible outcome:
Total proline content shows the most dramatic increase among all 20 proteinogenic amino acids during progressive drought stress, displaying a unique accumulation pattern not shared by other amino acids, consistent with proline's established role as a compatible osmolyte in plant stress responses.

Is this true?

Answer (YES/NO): YES